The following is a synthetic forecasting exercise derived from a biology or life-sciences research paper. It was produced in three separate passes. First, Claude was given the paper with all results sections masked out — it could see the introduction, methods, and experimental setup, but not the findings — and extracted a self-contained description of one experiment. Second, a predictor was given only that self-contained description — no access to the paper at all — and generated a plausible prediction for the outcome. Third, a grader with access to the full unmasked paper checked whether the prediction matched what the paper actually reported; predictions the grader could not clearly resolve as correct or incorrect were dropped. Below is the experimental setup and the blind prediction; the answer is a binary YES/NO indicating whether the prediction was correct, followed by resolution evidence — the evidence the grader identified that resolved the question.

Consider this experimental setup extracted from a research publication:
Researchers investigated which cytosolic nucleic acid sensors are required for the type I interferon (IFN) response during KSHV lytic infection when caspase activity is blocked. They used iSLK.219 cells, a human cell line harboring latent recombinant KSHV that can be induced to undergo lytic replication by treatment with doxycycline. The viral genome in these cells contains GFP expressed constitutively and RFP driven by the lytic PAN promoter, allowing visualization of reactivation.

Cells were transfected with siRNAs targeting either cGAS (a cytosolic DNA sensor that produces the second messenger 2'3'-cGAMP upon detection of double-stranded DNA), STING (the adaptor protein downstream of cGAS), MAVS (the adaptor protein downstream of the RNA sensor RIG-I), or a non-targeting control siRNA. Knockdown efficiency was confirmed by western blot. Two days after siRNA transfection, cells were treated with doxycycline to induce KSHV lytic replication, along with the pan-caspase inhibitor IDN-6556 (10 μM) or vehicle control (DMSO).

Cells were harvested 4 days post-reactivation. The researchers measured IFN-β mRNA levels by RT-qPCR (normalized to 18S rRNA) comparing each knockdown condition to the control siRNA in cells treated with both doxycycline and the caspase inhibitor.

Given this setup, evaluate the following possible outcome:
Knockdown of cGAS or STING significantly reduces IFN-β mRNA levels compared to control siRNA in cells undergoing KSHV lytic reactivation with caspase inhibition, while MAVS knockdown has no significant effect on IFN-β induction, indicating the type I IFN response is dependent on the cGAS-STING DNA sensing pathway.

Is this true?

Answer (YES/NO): YES